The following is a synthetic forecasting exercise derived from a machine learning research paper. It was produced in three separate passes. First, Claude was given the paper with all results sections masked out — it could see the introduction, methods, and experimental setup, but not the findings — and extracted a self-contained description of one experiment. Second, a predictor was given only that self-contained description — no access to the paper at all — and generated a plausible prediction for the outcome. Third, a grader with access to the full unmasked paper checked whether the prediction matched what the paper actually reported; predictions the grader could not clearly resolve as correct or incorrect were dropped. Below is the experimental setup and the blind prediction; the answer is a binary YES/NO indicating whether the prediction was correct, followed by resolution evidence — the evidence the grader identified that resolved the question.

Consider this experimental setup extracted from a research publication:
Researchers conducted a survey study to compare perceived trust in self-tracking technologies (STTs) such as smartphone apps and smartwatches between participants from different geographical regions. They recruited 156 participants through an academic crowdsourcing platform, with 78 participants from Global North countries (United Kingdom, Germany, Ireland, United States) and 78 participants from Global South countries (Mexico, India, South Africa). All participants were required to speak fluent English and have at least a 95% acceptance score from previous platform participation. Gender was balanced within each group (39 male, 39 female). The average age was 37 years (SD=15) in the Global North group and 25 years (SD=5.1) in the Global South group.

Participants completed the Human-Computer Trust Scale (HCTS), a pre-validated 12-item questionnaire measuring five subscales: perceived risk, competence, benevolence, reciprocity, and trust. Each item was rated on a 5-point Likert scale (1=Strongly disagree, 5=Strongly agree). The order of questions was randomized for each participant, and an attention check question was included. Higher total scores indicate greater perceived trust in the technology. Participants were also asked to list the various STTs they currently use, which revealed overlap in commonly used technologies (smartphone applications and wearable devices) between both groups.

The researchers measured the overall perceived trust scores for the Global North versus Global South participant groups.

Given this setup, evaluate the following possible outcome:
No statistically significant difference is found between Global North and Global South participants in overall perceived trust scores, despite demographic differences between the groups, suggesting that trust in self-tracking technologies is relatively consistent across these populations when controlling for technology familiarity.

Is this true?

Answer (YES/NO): NO